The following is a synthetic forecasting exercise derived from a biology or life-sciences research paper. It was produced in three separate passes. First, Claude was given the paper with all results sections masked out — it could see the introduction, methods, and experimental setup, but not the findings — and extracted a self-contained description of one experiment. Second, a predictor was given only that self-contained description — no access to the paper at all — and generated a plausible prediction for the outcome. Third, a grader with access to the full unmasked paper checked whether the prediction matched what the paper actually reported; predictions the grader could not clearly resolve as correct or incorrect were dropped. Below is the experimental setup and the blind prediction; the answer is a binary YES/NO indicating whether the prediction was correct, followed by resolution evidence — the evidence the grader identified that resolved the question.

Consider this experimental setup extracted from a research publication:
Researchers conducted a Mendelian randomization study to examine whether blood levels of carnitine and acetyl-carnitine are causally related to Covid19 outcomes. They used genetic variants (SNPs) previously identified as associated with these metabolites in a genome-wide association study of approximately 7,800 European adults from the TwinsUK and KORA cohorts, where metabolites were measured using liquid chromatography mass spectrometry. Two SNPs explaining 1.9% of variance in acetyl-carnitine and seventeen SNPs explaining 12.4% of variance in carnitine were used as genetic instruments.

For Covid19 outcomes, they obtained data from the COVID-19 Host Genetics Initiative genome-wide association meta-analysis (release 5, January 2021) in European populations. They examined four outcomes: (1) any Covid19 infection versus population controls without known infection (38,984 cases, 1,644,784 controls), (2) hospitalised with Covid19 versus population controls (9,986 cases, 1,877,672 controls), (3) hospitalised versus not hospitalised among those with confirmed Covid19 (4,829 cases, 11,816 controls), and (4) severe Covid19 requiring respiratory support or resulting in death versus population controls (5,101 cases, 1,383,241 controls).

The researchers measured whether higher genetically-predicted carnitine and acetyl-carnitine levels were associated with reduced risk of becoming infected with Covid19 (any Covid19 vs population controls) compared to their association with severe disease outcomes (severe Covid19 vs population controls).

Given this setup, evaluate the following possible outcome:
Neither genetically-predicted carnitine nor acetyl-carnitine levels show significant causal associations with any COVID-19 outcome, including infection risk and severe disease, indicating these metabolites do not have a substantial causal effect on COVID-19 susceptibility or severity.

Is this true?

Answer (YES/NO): NO